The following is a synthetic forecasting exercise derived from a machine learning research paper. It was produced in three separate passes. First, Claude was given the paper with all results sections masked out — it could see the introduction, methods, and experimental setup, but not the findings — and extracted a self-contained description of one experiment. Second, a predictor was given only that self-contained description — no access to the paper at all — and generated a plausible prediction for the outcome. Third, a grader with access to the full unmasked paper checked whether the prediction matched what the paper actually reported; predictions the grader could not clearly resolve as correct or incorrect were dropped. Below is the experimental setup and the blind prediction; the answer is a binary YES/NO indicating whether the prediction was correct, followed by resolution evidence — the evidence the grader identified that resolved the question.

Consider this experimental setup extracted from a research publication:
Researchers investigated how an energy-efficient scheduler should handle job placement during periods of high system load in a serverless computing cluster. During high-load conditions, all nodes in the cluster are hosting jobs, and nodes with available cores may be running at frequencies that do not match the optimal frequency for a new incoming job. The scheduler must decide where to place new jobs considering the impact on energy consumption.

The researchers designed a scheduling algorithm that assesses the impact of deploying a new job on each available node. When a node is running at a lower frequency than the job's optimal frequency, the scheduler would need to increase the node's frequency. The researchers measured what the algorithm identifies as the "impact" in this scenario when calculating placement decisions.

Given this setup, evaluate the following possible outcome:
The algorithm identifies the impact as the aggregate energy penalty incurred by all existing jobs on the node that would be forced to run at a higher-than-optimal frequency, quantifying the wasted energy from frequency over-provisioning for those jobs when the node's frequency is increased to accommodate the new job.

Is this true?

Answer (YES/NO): YES